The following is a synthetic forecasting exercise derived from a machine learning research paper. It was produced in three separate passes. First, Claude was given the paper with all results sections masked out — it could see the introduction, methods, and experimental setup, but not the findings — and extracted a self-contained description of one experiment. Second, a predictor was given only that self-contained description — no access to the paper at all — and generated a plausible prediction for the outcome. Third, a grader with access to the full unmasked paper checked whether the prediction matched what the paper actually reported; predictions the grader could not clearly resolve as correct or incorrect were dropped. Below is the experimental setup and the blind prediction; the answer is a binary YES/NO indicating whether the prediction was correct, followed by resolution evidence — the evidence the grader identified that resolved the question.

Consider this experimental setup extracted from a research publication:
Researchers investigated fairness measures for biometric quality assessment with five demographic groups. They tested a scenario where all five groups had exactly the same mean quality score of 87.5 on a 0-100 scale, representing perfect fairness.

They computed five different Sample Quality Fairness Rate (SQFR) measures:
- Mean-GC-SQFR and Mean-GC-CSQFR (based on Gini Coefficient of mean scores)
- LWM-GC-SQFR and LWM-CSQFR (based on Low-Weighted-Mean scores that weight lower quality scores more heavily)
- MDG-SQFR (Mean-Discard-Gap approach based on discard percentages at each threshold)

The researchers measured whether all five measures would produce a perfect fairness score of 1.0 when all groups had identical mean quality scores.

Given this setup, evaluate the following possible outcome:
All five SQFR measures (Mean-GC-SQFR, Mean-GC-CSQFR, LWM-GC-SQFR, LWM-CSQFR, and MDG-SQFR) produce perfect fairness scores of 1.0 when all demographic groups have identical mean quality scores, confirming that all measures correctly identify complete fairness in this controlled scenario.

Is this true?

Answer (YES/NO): YES